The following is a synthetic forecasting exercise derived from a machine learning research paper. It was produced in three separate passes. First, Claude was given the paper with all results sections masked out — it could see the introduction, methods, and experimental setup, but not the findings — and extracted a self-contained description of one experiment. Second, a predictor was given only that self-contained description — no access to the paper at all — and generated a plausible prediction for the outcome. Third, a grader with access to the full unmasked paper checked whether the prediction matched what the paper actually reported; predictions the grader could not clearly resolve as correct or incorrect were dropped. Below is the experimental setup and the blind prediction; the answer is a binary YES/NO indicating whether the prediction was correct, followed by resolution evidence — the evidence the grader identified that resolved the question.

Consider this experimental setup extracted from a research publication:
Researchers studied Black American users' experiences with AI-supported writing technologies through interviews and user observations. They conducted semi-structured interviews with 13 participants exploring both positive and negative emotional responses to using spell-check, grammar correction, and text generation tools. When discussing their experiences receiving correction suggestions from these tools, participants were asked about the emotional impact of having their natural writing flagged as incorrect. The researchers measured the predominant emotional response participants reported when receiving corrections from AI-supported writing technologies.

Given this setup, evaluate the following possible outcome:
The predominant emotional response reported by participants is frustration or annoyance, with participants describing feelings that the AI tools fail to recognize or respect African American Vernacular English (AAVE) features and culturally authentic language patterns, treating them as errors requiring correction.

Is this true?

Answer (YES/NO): NO